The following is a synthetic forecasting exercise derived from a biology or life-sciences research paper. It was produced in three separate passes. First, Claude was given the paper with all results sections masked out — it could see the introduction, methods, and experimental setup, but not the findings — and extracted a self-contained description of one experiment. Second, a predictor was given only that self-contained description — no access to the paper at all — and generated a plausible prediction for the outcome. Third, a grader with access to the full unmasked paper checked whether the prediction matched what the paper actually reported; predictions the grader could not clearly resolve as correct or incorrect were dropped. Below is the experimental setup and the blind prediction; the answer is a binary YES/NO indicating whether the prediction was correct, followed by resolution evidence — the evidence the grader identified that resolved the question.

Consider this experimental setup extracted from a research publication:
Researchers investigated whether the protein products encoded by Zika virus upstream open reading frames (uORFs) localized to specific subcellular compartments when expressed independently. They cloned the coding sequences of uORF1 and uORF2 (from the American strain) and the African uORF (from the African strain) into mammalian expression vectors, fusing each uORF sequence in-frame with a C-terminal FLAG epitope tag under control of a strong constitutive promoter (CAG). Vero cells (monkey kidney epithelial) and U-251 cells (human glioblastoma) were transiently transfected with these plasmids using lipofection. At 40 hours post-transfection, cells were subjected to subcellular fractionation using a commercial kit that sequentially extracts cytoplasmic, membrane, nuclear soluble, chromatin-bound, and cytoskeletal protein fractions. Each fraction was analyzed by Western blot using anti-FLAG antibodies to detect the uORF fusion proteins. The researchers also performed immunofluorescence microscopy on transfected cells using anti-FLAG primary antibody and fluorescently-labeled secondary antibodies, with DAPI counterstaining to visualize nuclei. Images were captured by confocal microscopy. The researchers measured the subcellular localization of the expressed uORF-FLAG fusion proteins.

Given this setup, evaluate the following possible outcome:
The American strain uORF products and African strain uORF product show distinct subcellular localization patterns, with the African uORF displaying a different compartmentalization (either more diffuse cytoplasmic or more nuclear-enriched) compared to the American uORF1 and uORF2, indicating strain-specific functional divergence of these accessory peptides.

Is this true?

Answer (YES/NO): NO